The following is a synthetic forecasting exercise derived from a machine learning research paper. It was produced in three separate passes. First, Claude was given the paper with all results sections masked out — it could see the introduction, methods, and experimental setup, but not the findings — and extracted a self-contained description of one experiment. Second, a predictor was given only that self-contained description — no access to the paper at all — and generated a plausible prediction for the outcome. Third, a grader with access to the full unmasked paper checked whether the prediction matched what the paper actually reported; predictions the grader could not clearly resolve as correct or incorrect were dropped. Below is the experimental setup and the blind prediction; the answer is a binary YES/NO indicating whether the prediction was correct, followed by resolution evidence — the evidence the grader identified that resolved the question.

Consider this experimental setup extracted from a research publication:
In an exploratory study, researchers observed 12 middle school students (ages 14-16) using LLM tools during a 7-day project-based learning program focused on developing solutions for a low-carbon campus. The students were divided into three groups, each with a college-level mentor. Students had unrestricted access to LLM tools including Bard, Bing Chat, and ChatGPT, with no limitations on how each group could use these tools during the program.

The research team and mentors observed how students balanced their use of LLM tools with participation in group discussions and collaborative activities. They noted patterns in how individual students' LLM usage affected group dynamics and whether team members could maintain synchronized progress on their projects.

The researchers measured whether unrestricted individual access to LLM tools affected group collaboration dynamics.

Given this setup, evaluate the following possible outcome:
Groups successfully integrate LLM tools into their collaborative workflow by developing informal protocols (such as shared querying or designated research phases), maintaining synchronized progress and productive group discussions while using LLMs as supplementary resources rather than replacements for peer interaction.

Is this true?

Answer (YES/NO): NO